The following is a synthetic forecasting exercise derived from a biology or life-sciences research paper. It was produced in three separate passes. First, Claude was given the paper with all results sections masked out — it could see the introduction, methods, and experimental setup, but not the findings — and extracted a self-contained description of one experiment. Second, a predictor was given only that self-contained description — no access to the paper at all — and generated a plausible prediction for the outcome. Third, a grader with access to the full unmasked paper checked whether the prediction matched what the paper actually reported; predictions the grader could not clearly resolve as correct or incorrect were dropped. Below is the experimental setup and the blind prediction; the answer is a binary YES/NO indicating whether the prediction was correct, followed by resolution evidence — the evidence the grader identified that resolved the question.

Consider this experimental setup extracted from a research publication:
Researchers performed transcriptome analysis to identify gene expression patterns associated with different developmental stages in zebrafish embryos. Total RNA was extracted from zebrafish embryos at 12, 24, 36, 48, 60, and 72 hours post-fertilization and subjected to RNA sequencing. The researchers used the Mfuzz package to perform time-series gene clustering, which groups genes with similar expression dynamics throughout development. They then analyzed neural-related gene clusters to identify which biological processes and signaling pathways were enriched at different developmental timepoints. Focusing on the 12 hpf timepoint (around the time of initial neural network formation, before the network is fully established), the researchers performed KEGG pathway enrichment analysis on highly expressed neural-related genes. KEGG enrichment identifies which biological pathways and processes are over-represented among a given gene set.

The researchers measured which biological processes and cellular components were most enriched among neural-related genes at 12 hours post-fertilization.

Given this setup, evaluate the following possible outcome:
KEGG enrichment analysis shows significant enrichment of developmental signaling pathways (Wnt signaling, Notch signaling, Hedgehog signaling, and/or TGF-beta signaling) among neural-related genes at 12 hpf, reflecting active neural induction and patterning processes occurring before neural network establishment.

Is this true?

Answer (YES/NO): NO